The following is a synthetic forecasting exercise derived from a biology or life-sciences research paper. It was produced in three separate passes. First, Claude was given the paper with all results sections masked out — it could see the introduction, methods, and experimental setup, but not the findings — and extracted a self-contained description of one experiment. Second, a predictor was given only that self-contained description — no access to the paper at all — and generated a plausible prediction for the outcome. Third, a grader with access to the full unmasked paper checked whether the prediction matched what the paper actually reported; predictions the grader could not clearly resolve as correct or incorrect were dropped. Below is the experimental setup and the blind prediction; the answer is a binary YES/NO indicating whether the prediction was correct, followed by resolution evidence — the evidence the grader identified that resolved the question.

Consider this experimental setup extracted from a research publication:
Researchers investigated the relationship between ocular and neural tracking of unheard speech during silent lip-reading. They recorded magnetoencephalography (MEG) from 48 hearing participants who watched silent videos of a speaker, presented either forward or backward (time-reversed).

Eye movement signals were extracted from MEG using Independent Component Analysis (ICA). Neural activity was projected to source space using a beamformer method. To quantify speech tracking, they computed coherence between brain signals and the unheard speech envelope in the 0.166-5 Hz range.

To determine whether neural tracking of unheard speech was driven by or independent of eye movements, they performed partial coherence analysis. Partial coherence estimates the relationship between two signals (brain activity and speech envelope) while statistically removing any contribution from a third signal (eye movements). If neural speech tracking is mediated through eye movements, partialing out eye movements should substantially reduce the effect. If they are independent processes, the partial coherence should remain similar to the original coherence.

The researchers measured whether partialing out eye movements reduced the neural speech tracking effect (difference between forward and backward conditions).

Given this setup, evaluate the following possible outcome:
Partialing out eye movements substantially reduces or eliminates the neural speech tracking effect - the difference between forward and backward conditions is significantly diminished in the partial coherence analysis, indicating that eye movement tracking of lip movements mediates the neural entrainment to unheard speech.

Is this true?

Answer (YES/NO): NO